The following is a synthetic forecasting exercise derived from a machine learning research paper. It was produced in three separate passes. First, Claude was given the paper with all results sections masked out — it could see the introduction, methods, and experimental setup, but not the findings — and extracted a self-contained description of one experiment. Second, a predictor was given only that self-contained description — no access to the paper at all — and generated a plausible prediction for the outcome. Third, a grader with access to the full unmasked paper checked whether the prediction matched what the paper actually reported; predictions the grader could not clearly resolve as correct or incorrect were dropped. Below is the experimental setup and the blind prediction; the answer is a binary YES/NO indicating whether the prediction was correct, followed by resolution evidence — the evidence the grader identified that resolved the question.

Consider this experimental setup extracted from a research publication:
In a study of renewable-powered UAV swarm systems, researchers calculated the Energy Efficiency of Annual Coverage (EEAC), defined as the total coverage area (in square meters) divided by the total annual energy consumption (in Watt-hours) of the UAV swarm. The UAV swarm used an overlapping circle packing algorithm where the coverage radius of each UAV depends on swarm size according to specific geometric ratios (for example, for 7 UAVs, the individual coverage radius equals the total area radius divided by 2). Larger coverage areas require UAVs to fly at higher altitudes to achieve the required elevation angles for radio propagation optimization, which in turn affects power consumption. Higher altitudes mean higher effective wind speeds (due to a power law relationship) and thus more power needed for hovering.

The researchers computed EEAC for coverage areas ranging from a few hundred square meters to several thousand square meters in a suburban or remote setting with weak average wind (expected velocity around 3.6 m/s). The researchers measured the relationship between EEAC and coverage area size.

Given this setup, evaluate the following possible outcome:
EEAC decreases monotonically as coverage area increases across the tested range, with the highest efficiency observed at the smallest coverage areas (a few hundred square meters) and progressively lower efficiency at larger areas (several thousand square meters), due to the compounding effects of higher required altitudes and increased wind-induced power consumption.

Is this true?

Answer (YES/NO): NO